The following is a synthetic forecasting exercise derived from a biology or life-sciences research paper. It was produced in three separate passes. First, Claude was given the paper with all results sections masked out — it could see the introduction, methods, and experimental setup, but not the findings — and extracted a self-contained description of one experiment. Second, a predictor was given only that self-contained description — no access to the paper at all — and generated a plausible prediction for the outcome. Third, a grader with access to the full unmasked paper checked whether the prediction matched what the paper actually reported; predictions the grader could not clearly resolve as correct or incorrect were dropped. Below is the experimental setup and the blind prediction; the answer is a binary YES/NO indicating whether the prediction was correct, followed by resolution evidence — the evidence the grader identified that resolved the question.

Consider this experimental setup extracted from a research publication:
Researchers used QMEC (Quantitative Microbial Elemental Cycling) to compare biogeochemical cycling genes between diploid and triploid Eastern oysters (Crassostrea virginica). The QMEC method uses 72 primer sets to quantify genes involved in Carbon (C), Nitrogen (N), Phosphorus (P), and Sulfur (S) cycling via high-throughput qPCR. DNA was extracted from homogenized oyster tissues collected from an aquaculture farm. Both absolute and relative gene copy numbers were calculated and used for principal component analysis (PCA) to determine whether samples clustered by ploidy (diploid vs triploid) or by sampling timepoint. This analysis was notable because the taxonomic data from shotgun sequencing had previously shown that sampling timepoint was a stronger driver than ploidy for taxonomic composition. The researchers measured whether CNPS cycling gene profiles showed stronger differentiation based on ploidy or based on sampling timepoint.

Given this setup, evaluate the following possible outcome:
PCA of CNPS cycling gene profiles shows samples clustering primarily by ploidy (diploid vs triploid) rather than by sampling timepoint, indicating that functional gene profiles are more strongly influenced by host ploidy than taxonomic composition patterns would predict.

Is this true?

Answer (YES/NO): YES